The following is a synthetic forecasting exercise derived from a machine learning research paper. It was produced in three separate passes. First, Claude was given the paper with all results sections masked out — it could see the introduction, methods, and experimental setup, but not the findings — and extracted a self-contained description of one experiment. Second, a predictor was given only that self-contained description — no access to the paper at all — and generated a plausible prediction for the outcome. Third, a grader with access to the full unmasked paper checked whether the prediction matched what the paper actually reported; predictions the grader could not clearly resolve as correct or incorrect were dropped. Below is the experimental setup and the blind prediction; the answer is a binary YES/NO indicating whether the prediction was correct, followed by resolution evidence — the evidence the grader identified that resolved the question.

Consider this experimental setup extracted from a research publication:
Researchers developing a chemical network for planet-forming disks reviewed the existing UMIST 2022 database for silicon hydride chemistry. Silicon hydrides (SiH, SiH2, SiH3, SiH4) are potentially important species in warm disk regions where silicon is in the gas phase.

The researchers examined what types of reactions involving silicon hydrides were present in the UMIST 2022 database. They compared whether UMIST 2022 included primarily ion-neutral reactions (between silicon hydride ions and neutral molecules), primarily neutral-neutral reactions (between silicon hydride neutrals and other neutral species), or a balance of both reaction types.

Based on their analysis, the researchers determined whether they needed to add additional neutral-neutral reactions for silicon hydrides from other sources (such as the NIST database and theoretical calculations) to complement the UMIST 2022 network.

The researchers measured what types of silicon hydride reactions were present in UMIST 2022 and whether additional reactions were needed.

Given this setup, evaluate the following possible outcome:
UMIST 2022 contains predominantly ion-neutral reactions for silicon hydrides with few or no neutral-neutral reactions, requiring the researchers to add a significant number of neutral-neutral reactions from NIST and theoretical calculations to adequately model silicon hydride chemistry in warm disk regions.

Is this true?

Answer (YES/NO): NO